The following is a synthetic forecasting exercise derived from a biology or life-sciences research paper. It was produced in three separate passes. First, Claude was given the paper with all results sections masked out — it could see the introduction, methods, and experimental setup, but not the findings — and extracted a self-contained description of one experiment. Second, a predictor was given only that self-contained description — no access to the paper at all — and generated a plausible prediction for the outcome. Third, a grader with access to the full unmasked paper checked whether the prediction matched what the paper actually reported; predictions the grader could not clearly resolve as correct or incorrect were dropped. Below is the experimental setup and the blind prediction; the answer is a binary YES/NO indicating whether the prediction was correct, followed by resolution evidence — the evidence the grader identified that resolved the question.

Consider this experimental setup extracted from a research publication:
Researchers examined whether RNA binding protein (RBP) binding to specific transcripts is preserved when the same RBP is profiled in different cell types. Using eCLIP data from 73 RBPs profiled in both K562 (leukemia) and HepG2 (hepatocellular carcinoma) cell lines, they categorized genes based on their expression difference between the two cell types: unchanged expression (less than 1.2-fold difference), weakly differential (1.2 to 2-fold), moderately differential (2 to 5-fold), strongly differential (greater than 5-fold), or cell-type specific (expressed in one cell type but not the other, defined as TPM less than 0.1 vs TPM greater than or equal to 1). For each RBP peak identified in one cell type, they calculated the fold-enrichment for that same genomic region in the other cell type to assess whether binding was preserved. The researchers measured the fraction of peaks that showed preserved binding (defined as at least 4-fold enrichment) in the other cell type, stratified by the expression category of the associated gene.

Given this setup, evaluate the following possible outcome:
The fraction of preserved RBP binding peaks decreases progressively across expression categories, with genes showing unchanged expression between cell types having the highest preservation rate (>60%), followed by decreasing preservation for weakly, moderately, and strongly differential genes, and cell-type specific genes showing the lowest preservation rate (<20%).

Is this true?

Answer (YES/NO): NO